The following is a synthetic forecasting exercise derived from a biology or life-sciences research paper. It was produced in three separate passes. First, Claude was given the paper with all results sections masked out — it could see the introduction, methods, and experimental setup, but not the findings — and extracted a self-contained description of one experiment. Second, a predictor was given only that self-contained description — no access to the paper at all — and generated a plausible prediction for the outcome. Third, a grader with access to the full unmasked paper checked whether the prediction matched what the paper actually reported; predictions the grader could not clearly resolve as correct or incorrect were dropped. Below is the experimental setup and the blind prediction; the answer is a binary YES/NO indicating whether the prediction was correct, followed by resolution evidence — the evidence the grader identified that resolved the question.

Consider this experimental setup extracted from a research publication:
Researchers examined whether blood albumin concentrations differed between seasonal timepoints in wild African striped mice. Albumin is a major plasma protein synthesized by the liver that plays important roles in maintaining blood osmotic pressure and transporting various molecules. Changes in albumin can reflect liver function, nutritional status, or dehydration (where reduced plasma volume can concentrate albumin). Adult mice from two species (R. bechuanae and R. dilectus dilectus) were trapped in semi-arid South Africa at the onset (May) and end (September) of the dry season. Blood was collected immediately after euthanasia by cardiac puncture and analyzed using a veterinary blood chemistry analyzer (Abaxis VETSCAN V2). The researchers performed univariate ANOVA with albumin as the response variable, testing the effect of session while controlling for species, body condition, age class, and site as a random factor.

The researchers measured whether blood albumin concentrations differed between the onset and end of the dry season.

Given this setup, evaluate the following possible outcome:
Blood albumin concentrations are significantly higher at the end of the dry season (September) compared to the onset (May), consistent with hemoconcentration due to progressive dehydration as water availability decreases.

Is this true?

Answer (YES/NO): NO